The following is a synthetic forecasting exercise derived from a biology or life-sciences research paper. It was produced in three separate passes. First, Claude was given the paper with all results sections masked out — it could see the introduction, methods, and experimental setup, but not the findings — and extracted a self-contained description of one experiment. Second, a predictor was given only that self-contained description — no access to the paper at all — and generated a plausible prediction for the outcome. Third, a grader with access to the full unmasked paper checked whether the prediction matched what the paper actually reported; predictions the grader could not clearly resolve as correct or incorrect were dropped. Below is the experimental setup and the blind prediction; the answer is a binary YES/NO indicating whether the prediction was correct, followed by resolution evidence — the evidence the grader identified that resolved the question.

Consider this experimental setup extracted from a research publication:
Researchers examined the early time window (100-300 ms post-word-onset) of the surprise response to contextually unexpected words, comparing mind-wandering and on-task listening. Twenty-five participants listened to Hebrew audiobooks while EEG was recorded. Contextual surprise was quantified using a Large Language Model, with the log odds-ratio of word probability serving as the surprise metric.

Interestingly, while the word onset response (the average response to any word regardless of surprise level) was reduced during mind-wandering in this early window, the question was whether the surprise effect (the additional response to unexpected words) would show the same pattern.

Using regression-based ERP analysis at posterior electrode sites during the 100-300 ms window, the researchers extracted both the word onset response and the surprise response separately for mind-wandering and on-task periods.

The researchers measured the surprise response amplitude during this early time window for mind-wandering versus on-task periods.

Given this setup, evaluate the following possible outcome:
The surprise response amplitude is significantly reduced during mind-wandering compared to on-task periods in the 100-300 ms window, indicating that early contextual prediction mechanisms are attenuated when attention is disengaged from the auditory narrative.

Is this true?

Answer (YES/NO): NO